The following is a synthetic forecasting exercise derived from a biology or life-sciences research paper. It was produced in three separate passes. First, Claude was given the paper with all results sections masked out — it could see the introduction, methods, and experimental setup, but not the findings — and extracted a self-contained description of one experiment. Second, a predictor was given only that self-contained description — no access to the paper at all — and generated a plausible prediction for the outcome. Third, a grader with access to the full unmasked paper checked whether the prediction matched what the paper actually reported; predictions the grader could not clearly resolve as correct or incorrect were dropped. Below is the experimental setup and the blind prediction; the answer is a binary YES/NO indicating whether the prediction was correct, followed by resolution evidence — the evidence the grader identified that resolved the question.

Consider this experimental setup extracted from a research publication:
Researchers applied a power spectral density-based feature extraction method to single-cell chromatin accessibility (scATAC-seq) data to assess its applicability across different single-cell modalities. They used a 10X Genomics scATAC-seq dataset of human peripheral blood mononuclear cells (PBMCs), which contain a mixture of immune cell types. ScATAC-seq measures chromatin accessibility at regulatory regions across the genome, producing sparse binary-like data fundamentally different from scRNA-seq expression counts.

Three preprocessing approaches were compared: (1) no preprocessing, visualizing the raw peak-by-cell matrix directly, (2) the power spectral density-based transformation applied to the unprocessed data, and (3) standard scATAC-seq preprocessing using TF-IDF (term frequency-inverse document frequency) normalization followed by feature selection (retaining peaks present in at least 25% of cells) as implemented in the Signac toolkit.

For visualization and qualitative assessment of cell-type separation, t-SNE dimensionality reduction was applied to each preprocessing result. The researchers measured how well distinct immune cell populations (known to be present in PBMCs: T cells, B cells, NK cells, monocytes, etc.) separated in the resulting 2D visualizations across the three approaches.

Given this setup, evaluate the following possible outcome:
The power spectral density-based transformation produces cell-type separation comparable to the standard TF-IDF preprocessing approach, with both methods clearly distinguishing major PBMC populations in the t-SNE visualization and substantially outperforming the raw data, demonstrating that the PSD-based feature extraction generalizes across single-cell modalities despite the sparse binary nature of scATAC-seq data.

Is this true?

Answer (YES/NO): NO